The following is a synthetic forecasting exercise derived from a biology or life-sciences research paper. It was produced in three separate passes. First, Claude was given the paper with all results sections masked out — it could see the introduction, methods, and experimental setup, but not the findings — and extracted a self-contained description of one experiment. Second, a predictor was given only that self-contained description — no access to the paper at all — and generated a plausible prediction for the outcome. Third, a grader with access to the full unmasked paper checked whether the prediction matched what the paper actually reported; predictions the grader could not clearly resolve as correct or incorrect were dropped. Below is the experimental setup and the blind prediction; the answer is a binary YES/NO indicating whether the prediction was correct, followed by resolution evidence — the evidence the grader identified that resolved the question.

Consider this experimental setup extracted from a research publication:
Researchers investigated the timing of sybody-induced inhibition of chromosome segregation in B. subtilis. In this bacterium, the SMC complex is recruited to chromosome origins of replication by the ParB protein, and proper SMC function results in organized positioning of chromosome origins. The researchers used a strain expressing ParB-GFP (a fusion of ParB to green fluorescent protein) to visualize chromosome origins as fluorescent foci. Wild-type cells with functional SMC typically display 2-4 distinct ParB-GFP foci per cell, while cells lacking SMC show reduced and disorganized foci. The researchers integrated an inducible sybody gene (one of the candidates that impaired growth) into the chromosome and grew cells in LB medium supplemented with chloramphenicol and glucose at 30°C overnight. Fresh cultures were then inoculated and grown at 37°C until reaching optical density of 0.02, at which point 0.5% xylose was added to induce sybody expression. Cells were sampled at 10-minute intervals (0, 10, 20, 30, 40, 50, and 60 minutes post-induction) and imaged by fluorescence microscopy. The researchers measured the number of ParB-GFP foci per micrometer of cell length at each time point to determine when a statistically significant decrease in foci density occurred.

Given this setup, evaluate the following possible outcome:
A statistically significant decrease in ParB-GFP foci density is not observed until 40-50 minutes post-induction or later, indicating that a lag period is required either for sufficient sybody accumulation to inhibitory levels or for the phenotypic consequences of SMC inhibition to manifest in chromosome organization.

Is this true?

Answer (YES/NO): YES